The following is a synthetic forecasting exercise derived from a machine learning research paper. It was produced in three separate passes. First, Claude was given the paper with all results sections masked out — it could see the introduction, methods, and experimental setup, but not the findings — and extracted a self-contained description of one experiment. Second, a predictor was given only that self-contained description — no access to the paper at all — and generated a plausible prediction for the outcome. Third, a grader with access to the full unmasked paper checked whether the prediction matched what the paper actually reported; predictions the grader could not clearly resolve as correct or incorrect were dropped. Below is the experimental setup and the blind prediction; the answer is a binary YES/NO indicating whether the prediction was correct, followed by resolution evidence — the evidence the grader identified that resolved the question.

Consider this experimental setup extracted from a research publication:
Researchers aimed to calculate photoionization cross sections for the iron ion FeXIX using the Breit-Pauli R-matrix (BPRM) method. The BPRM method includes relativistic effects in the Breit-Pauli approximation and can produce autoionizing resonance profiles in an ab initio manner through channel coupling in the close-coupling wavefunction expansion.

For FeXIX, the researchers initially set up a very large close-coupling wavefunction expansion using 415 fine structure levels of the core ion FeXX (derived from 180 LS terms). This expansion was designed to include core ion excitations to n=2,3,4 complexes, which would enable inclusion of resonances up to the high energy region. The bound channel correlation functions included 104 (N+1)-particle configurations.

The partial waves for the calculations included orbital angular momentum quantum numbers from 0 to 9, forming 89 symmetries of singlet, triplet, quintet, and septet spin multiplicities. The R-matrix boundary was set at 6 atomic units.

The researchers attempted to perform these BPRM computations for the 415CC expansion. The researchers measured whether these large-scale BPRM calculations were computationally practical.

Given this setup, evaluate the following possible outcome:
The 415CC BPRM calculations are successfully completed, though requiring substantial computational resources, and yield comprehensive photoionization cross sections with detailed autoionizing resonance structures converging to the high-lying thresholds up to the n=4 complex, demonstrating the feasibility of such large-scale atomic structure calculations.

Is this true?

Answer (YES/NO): NO